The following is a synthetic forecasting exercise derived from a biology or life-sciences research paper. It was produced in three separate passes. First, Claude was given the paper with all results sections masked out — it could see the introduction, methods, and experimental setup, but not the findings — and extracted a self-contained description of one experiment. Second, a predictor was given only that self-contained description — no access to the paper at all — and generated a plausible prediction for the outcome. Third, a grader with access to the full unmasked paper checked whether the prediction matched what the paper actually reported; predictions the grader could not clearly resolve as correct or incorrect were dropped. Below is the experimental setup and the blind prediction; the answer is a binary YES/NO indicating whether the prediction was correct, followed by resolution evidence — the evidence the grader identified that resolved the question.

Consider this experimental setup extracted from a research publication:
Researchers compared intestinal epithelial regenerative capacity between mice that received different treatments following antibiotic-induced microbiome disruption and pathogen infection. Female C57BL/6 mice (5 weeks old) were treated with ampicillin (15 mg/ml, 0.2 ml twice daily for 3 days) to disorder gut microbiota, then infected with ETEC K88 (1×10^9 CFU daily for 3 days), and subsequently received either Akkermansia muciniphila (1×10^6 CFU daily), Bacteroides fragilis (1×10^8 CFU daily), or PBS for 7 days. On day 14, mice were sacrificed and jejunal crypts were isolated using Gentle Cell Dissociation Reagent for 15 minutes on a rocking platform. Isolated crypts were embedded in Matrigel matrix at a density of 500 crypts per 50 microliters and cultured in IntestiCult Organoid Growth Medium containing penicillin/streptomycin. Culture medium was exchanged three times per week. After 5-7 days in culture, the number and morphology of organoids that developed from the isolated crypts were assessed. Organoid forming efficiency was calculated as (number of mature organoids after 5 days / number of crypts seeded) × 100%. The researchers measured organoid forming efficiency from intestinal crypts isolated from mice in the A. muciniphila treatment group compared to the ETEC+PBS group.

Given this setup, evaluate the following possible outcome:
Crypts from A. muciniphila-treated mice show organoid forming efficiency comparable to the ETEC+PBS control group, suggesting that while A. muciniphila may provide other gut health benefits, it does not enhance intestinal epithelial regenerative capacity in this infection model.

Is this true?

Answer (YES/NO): NO